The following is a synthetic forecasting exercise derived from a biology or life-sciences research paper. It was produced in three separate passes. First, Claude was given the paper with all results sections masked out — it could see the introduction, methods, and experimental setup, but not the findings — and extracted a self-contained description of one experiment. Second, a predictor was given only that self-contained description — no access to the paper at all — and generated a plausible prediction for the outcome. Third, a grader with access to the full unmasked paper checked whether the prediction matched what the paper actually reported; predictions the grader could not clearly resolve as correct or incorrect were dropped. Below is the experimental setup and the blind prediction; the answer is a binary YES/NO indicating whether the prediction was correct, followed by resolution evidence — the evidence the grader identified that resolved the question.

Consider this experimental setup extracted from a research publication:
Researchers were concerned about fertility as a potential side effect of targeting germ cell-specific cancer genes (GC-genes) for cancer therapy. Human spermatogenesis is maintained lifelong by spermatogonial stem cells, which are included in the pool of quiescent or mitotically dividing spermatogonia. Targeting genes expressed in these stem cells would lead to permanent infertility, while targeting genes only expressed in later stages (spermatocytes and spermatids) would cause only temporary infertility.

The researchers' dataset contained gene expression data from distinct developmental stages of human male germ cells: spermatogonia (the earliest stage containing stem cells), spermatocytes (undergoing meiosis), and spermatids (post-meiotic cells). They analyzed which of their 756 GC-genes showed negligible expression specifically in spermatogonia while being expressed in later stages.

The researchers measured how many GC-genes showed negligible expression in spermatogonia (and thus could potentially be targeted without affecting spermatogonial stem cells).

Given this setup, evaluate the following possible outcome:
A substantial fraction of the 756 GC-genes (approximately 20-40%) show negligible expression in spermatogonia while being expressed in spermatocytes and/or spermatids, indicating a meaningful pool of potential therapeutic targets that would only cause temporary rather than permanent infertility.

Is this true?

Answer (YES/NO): NO